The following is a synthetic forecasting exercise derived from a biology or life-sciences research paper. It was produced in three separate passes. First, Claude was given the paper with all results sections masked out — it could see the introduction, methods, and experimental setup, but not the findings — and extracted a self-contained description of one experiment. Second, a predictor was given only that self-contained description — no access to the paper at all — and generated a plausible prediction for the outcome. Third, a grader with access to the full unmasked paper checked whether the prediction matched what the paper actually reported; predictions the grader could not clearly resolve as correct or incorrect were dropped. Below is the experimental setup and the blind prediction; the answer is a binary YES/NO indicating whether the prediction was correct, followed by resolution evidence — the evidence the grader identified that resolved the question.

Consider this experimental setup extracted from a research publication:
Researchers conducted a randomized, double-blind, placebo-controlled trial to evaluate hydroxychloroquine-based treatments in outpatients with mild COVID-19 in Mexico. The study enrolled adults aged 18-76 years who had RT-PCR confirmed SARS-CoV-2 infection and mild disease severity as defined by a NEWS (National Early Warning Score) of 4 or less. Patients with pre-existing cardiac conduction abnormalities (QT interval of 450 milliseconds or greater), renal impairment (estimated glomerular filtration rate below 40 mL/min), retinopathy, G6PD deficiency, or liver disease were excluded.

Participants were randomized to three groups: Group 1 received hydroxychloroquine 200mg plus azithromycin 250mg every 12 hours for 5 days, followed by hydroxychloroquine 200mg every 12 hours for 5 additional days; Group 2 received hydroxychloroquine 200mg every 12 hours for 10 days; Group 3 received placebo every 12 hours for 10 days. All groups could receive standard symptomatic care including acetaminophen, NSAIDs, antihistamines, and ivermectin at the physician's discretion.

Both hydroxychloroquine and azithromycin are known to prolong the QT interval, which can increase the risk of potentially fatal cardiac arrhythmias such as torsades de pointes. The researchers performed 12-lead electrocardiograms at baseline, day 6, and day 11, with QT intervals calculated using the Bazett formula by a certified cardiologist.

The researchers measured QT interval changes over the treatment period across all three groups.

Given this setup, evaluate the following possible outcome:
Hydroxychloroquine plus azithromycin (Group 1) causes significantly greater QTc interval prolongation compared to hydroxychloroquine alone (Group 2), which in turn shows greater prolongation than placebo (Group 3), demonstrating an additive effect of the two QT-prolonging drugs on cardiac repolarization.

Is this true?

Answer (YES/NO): NO